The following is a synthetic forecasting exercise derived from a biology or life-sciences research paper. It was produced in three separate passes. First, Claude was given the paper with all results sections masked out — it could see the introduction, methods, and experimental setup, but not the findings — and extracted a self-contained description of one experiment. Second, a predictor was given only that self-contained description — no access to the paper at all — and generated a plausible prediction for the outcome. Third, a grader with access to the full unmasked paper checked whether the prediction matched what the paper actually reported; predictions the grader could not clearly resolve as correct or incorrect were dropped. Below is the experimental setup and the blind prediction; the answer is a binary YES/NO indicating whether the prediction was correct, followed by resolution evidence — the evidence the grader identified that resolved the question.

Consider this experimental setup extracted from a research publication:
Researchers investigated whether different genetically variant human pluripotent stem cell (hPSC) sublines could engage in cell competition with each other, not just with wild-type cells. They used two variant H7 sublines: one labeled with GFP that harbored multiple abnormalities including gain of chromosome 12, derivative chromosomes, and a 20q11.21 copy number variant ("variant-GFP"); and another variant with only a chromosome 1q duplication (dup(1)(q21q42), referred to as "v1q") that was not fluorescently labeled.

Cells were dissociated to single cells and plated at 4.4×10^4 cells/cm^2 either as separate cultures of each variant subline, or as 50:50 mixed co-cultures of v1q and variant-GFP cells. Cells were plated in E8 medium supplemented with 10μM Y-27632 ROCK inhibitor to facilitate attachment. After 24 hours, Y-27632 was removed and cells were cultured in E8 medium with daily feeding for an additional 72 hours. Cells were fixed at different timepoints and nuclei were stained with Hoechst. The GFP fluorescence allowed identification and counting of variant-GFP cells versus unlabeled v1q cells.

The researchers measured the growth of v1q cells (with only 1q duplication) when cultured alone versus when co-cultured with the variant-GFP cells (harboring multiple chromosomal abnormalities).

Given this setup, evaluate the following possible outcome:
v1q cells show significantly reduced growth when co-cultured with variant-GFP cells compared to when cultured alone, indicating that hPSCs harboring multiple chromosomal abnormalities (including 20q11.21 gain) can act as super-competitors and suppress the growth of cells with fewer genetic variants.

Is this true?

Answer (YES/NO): YES